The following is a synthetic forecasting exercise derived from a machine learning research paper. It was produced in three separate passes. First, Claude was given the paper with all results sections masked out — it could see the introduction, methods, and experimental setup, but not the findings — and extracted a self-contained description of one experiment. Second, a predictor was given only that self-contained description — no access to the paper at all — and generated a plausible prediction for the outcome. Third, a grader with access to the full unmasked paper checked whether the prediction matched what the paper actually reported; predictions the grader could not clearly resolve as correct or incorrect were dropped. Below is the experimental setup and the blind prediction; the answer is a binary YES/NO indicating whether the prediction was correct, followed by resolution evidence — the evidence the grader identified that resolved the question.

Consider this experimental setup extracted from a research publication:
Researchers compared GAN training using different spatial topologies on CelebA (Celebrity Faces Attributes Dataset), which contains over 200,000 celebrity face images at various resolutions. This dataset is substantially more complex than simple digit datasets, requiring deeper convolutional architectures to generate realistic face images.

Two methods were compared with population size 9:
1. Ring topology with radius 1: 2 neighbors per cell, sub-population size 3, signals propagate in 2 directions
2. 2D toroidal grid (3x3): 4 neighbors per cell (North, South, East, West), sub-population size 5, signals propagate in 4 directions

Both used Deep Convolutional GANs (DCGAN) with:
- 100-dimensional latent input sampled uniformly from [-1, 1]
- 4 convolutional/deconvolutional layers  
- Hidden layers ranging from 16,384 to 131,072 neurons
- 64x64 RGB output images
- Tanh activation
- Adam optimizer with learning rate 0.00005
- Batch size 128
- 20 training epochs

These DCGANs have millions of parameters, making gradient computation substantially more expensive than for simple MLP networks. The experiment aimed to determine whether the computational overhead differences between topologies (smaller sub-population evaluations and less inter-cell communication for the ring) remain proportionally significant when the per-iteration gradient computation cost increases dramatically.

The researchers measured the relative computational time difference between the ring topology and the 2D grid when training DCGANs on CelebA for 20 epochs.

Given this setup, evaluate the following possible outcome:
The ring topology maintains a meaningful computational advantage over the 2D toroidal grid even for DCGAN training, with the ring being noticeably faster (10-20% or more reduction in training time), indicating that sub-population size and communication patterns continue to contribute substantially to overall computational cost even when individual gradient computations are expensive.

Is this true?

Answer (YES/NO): YES